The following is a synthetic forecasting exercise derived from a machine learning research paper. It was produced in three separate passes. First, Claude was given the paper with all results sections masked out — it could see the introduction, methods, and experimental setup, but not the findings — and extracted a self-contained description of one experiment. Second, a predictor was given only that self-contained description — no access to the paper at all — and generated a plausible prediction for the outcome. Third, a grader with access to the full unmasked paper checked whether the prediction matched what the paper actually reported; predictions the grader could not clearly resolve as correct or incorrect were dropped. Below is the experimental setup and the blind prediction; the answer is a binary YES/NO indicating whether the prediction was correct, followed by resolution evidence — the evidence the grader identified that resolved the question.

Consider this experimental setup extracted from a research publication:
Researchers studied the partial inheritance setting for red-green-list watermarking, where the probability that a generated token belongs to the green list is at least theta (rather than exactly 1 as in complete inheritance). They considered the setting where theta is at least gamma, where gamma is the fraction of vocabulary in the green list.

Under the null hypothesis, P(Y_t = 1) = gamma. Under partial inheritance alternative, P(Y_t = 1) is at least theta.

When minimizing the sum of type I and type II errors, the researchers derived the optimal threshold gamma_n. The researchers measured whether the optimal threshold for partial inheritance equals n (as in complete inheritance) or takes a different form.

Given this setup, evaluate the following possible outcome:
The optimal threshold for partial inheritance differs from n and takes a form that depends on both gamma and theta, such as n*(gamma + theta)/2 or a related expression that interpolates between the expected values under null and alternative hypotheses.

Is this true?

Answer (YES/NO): NO